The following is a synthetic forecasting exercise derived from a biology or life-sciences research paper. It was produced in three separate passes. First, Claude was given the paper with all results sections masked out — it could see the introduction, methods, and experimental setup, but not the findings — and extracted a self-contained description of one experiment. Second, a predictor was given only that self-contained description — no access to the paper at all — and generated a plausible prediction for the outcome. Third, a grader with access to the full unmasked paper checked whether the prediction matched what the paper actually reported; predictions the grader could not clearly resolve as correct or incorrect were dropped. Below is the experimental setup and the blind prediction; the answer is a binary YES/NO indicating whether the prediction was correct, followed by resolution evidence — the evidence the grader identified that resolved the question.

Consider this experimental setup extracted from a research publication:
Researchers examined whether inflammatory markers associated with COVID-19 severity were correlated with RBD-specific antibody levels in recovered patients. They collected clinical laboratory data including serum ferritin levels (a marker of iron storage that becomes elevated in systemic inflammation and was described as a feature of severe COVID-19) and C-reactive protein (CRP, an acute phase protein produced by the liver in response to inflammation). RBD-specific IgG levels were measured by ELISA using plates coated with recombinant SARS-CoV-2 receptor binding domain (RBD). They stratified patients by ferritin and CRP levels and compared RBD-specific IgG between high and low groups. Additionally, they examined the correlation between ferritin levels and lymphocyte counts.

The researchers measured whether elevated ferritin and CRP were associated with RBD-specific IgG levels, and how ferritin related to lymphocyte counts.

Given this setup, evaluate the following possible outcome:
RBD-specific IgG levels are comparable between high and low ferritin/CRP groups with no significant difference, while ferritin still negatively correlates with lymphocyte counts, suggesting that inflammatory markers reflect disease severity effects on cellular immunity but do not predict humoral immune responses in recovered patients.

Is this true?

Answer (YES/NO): NO